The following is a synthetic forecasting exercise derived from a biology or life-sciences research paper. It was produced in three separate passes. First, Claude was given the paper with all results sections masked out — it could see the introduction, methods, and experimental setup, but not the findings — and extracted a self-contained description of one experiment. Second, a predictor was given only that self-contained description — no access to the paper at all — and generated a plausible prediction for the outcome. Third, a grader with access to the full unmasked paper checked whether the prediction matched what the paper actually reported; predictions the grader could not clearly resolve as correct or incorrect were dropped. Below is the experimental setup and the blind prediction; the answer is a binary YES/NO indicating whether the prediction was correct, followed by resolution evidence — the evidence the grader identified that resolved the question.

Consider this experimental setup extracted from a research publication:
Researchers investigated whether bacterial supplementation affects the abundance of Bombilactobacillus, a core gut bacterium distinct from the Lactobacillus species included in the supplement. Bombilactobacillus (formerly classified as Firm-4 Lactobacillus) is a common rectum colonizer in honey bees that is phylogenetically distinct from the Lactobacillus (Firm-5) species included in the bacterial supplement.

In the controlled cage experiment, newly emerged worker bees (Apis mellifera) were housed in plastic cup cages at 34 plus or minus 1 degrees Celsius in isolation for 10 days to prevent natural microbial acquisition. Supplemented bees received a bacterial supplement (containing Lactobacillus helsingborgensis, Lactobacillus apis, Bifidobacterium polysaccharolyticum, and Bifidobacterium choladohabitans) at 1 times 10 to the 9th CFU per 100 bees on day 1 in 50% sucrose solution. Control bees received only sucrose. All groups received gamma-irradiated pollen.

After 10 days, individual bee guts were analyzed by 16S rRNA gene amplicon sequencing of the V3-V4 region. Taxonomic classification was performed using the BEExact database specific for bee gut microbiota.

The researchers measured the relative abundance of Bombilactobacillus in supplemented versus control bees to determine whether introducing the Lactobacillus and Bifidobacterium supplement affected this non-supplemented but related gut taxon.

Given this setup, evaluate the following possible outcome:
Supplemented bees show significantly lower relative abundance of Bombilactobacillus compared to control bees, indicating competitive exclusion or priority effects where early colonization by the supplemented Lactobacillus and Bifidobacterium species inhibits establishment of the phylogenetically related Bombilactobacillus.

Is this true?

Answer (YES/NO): NO